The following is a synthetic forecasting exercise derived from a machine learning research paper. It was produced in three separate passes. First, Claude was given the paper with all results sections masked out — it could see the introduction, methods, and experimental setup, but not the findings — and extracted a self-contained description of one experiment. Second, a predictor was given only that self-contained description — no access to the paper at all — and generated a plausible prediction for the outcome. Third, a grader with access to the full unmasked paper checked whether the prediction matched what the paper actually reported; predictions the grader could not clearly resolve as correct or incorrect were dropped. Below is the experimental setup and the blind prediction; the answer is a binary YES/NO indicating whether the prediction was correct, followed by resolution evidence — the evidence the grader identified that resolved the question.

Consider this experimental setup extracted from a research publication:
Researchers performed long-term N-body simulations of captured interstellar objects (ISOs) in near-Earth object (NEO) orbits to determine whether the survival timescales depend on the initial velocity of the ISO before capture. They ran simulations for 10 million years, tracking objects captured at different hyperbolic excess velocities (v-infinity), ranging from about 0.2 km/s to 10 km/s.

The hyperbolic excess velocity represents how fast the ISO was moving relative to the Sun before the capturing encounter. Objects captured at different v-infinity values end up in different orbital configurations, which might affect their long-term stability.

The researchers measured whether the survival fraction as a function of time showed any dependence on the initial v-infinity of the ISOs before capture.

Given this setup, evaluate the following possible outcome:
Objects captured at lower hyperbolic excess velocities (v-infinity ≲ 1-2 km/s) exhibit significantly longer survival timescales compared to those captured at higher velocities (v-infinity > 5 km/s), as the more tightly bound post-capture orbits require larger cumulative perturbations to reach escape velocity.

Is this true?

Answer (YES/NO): NO